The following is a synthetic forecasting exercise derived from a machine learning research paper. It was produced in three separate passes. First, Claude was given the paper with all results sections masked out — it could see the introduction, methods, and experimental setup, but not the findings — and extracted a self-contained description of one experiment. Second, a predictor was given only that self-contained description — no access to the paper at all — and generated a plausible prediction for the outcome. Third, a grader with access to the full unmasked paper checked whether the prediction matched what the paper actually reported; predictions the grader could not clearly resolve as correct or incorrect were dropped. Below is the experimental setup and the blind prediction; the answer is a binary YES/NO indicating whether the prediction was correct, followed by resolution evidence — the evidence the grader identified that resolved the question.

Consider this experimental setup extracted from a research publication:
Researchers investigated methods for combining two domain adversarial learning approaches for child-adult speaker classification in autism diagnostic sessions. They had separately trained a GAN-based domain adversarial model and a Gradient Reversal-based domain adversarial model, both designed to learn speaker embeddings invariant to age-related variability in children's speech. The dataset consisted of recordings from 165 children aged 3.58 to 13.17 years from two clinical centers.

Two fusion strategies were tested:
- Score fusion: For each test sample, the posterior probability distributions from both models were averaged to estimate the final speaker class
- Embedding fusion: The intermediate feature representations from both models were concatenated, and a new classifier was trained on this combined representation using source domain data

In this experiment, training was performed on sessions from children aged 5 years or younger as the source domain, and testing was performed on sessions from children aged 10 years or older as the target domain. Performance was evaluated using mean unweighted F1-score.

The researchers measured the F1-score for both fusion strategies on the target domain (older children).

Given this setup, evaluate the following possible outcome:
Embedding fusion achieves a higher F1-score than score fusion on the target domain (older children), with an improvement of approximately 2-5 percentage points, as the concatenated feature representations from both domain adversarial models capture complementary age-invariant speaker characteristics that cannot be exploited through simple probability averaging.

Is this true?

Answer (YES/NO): NO